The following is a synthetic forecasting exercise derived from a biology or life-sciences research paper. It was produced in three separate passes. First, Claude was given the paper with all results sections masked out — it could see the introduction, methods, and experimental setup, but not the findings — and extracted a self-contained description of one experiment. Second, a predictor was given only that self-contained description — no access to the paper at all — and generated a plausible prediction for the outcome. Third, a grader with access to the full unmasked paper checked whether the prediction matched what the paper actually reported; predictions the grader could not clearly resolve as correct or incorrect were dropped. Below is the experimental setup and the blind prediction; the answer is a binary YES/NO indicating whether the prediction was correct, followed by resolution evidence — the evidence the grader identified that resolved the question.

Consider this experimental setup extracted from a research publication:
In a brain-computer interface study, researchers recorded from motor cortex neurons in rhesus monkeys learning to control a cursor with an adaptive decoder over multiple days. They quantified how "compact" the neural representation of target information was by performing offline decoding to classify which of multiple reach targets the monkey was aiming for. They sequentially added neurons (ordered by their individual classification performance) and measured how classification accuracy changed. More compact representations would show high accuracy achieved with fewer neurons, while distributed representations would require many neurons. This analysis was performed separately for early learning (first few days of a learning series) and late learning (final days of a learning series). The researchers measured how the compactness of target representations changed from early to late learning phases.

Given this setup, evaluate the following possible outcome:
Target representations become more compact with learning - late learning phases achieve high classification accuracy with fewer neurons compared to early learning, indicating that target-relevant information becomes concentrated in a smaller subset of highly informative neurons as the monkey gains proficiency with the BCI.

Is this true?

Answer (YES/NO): YES